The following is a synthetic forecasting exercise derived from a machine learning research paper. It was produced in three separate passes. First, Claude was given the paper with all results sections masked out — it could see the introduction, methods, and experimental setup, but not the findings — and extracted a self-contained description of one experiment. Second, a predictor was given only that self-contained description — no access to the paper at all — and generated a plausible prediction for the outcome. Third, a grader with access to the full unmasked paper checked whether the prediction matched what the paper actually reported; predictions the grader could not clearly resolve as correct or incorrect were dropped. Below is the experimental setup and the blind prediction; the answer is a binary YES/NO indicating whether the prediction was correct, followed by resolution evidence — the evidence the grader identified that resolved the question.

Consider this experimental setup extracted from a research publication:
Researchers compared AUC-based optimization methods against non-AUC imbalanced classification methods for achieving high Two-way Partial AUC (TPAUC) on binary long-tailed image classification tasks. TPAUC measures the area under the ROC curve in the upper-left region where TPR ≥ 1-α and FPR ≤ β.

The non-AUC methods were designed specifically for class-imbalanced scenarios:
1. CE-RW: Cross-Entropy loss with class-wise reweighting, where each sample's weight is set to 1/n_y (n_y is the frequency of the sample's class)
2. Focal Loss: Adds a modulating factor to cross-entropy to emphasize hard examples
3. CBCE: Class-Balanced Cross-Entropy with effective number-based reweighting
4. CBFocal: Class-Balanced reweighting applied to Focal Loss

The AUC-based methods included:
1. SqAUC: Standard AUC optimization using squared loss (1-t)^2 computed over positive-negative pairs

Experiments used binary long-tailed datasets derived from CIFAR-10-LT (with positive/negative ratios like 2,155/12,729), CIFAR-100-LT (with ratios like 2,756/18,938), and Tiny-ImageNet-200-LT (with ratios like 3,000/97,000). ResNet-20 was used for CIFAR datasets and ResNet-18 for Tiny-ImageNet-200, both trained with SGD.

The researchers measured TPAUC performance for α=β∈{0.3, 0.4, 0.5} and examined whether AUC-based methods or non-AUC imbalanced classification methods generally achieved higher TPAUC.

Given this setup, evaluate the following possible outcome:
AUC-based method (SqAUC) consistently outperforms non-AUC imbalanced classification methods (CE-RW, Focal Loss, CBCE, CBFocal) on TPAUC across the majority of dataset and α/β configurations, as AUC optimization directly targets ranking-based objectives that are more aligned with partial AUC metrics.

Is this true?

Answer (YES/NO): YES